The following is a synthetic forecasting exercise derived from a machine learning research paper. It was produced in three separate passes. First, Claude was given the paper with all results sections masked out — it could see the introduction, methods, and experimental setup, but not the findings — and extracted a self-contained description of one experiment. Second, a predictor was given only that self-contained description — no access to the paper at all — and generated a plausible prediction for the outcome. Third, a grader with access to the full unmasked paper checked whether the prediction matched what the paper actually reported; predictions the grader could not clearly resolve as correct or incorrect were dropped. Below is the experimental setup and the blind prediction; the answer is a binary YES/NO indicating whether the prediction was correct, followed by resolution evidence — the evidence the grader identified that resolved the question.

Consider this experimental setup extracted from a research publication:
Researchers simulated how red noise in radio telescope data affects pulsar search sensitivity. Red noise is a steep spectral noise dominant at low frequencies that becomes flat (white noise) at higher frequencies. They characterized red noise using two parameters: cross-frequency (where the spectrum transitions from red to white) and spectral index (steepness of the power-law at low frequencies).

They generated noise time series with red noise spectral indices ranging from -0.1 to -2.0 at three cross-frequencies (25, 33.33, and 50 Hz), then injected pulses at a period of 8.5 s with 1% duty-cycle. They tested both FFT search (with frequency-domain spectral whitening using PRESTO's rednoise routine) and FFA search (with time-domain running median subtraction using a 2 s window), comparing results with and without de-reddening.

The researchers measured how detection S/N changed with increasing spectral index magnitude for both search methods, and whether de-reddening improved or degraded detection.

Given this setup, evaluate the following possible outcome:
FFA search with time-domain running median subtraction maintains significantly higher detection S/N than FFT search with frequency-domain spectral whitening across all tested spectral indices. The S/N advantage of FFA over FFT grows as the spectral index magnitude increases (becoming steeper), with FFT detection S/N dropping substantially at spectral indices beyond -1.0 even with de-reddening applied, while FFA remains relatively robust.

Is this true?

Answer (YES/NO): YES